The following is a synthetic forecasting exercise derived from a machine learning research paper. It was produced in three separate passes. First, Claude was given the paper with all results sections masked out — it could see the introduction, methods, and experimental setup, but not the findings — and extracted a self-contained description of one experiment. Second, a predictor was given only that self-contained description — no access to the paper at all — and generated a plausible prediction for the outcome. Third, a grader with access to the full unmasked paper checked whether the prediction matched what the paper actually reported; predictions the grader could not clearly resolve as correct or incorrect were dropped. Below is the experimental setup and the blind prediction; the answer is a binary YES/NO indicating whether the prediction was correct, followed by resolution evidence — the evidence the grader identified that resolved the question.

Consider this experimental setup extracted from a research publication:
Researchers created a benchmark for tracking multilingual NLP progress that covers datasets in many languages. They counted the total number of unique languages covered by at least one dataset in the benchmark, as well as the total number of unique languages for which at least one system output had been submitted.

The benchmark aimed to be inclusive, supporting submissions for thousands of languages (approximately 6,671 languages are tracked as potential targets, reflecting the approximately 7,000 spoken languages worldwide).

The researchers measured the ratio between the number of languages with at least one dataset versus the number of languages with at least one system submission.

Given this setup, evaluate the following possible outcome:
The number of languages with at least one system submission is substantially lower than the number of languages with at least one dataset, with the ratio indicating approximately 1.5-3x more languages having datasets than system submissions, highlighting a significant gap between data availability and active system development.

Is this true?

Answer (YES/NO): YES